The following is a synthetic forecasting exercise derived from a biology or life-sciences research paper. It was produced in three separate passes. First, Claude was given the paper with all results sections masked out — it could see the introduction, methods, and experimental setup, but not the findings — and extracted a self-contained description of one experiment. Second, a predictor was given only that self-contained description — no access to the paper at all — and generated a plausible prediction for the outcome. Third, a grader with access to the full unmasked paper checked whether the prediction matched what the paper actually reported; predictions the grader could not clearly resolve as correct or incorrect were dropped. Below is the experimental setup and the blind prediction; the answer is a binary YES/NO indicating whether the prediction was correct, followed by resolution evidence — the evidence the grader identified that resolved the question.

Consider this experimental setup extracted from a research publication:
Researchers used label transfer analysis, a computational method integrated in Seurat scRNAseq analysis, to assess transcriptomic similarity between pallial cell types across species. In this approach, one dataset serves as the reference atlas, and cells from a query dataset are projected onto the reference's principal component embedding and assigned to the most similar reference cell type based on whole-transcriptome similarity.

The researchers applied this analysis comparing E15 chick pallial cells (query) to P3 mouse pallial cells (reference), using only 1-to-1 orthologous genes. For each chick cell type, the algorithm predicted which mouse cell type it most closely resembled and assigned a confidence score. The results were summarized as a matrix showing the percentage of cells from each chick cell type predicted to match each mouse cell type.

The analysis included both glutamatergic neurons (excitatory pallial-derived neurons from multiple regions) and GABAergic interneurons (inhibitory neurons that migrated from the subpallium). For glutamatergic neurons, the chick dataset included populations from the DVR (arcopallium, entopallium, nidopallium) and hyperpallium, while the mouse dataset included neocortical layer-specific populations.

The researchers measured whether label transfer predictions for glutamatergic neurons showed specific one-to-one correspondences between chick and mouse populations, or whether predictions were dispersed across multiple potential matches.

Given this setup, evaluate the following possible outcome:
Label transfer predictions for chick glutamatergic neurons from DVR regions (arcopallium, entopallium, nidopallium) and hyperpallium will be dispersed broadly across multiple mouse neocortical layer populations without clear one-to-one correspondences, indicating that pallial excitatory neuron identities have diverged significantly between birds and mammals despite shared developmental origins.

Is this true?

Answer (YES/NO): YES